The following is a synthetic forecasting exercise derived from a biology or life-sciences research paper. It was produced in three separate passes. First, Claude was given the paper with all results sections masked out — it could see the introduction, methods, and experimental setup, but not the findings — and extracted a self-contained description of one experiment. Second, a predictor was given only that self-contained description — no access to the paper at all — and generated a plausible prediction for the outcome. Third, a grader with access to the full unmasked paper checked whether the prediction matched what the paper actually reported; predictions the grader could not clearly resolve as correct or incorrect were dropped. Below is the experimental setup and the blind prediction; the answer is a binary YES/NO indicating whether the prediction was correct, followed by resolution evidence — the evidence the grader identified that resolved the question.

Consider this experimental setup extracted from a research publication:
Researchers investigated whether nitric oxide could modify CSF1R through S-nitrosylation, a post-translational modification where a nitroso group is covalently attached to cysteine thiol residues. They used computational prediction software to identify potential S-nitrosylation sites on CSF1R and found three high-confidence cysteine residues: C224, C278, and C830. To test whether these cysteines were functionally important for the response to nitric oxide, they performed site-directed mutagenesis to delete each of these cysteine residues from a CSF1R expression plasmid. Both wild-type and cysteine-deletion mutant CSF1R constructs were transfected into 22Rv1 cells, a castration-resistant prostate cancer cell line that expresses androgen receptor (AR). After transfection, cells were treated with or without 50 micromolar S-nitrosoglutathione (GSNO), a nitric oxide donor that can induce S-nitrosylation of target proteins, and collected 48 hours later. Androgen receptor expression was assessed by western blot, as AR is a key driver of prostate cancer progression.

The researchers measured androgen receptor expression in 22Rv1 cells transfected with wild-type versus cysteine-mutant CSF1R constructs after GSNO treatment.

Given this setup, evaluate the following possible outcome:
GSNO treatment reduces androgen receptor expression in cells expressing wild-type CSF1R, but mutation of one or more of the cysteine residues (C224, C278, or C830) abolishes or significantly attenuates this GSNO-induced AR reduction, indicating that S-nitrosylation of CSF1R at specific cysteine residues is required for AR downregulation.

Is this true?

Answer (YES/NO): YES